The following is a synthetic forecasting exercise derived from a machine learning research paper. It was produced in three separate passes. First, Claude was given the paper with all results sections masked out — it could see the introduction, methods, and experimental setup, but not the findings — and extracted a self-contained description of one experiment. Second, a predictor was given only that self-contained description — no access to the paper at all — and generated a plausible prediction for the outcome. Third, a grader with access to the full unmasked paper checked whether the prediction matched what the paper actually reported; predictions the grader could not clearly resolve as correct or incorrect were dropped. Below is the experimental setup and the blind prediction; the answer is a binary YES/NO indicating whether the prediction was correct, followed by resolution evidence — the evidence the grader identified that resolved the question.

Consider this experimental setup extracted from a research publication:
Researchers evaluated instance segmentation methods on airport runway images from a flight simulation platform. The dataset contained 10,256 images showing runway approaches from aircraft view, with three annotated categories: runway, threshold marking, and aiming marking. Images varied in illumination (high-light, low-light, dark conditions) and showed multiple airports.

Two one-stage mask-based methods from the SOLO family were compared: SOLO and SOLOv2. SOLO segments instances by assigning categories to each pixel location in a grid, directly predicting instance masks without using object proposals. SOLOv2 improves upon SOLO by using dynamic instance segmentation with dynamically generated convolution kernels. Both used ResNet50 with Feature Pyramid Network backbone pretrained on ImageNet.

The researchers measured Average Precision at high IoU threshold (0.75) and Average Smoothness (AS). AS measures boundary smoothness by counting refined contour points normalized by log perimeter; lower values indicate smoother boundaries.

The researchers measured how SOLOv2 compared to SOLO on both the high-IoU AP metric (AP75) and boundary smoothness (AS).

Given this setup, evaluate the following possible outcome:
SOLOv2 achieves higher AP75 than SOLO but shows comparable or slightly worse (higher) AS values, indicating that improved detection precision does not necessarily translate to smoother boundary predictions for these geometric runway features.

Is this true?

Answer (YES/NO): YES